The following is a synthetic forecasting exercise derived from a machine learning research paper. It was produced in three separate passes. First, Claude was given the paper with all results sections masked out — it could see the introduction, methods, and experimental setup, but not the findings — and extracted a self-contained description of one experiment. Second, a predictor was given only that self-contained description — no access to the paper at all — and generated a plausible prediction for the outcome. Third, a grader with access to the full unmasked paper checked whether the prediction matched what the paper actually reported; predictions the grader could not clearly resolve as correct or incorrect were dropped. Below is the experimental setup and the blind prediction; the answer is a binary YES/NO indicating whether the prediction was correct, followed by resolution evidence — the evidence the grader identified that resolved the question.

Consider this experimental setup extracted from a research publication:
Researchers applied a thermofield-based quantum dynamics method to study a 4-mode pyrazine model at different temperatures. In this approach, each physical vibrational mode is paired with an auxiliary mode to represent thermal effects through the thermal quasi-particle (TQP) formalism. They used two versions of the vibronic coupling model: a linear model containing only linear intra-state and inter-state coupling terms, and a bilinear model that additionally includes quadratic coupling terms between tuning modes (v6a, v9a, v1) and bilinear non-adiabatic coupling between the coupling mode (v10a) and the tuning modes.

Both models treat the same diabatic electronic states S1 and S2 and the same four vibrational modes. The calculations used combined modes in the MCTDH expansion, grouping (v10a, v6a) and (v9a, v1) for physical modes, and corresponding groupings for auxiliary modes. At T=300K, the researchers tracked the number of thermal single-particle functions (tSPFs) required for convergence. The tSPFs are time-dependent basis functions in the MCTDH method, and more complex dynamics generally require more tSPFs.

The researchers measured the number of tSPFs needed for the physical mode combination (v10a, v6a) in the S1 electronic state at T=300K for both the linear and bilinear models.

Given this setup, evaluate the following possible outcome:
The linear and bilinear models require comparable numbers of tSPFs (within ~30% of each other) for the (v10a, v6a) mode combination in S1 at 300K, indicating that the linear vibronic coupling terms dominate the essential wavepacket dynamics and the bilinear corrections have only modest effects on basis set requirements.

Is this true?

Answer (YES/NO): YES